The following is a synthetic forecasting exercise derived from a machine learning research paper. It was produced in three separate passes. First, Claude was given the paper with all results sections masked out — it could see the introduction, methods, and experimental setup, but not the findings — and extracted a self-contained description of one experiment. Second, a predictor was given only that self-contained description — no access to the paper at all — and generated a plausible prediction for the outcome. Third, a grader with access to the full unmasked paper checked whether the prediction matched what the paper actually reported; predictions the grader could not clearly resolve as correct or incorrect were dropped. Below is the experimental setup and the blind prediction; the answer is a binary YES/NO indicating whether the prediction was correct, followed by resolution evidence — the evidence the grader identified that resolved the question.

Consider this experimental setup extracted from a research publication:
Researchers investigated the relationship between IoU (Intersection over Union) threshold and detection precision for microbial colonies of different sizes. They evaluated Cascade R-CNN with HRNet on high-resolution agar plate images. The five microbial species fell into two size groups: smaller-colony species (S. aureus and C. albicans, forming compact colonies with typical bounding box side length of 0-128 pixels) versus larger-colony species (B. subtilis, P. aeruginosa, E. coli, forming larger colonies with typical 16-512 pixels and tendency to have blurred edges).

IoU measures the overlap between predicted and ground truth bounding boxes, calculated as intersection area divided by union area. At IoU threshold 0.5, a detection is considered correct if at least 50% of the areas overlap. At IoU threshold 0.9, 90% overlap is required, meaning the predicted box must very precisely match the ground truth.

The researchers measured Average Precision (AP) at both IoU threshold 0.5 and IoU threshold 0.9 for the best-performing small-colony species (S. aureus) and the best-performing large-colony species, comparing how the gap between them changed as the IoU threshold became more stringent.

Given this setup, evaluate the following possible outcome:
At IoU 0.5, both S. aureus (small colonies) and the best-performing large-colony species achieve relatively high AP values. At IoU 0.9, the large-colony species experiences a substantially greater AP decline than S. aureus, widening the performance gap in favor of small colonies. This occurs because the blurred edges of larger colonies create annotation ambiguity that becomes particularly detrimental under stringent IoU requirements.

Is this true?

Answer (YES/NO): NO